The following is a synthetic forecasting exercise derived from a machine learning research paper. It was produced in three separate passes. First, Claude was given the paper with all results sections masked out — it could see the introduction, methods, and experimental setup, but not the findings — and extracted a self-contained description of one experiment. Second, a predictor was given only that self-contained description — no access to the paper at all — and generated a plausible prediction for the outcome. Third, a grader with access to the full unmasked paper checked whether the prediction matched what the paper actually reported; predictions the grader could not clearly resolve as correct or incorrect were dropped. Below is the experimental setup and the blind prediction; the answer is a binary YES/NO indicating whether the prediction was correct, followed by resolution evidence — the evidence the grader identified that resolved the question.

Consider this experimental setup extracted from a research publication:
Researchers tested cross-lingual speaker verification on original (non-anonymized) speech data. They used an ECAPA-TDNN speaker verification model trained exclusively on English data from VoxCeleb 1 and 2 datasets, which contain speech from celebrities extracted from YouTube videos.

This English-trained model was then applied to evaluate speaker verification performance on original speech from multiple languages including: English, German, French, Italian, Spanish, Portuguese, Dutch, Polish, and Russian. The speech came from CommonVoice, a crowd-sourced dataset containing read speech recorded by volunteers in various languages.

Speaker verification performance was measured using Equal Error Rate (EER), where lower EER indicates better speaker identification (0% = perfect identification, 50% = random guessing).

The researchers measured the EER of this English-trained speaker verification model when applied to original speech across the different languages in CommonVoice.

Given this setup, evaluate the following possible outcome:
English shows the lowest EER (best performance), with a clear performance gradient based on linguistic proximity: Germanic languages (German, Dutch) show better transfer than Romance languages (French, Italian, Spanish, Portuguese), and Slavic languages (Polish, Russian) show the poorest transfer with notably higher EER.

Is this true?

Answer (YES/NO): NO